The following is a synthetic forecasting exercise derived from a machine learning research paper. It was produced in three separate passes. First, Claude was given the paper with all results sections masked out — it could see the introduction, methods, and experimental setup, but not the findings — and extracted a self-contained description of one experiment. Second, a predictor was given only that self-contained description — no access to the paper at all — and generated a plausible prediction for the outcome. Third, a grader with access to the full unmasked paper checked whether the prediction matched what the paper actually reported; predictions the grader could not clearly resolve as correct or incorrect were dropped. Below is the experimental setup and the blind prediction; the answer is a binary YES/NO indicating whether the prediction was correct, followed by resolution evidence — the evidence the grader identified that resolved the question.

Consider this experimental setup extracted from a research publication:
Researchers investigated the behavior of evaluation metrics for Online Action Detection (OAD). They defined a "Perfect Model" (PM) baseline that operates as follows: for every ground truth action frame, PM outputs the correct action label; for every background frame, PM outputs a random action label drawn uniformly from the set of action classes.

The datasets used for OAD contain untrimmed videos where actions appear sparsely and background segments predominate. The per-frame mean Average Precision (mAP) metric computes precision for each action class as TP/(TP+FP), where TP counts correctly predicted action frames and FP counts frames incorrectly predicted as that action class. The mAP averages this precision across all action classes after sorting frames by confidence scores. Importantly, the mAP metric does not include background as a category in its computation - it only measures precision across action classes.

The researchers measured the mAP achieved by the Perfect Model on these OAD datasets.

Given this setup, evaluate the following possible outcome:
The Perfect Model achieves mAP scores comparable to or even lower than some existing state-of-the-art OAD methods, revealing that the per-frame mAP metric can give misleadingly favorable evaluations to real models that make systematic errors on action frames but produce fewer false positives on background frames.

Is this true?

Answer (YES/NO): NO